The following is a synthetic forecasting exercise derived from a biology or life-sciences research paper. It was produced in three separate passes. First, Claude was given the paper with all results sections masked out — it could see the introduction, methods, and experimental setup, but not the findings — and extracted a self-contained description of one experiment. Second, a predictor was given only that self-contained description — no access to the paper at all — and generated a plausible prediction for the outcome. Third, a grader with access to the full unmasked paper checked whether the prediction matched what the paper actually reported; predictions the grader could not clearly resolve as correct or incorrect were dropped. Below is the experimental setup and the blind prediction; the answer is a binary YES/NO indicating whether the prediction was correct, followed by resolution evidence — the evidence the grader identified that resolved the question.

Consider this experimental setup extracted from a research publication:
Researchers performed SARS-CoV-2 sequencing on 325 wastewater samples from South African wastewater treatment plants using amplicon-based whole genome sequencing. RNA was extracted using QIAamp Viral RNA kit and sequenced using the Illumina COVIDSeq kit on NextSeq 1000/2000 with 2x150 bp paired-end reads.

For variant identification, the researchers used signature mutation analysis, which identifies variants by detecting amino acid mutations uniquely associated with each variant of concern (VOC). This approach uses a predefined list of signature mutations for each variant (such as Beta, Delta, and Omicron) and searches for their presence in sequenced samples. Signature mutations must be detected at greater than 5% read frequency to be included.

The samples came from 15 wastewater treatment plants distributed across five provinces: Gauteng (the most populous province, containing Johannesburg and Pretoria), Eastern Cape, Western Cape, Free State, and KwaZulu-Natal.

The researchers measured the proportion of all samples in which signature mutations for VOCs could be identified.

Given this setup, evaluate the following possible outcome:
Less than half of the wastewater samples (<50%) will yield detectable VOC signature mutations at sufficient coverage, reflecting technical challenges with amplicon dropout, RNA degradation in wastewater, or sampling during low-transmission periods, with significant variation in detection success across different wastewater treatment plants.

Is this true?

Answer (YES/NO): NO